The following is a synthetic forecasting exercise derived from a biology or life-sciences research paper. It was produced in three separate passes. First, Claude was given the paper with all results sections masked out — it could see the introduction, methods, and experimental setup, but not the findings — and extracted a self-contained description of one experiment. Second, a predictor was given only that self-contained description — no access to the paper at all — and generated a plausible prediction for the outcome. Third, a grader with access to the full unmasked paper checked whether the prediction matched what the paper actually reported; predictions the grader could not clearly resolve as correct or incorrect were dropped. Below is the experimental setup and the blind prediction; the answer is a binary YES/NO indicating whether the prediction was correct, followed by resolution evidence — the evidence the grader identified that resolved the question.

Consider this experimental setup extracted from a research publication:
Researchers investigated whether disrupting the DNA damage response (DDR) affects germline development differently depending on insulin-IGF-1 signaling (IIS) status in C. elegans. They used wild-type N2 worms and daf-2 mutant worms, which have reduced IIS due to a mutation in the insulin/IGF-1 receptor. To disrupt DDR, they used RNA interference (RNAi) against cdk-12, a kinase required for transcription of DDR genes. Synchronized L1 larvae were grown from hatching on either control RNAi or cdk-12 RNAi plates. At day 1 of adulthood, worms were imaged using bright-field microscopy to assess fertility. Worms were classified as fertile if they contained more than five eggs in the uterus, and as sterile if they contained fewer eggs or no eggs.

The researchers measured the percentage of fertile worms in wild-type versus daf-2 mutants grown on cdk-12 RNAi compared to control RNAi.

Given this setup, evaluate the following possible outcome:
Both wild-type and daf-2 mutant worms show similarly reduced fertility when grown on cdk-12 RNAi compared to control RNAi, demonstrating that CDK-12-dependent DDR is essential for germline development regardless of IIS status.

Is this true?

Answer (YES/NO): NO